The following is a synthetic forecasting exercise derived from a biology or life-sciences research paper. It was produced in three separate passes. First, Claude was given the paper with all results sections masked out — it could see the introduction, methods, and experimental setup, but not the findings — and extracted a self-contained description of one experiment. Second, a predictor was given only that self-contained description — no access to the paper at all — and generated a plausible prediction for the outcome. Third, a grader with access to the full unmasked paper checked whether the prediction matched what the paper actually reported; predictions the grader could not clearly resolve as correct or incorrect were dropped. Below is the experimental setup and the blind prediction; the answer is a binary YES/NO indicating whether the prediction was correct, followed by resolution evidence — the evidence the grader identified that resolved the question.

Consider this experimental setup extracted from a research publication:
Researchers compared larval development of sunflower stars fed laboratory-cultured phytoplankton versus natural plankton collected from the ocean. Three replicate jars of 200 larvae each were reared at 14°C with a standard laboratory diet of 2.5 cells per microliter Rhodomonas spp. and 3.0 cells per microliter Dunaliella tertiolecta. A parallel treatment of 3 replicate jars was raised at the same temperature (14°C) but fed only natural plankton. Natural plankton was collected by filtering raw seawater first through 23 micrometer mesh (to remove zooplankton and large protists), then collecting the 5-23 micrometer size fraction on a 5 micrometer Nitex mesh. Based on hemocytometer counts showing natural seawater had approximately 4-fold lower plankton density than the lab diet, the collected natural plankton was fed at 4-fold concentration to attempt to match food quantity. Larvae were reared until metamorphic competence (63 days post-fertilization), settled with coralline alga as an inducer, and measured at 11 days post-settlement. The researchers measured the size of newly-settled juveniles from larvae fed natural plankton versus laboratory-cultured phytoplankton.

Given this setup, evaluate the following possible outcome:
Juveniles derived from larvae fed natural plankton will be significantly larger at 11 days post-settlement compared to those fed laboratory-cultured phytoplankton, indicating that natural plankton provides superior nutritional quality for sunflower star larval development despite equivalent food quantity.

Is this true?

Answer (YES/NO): NO